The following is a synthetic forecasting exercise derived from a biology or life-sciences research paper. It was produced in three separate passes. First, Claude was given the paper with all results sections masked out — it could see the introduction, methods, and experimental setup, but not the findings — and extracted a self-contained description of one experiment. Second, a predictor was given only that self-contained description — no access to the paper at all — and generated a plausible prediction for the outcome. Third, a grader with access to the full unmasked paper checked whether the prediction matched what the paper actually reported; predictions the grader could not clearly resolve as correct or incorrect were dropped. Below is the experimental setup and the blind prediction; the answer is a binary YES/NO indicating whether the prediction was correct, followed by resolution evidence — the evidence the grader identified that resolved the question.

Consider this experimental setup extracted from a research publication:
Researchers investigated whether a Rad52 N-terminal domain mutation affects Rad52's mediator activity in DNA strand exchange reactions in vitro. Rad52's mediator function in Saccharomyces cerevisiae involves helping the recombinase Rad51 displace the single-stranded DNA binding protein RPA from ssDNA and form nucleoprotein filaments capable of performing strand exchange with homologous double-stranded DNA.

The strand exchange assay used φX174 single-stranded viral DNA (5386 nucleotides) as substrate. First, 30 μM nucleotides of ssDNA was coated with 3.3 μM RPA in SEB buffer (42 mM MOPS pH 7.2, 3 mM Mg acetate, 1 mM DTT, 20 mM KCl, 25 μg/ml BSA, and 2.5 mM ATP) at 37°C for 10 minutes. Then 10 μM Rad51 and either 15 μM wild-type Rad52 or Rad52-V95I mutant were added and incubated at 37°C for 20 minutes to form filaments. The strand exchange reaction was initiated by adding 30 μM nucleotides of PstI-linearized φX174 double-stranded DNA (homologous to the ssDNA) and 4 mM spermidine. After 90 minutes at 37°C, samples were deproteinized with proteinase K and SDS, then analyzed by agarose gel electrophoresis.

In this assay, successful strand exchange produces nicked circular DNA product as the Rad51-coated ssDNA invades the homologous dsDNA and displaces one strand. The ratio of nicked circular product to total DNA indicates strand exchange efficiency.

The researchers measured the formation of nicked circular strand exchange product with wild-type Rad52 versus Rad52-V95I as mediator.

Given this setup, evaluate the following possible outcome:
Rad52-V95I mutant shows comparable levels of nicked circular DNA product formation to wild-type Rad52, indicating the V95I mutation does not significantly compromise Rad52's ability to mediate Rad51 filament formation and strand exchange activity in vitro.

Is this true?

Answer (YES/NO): YES